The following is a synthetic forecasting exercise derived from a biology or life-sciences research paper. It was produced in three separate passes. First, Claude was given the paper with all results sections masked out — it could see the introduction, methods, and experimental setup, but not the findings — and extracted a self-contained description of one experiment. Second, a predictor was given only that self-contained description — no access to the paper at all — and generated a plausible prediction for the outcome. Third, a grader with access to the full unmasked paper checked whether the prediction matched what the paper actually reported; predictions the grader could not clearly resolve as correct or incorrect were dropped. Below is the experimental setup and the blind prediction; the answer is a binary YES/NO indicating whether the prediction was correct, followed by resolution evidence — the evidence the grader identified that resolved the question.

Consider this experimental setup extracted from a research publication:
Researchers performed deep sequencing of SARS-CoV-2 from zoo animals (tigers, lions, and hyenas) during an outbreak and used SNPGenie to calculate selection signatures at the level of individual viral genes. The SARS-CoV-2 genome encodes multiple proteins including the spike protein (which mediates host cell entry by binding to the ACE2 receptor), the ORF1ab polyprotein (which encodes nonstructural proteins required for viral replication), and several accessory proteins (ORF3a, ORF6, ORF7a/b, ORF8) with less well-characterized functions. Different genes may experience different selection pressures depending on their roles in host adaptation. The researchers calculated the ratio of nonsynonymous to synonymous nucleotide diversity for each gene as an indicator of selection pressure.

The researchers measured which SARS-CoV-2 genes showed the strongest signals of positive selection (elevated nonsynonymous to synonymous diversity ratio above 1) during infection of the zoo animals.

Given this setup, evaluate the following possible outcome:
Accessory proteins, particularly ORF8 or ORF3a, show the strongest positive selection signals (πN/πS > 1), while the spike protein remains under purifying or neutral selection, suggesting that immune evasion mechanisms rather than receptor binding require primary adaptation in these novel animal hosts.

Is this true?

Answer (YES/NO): NO